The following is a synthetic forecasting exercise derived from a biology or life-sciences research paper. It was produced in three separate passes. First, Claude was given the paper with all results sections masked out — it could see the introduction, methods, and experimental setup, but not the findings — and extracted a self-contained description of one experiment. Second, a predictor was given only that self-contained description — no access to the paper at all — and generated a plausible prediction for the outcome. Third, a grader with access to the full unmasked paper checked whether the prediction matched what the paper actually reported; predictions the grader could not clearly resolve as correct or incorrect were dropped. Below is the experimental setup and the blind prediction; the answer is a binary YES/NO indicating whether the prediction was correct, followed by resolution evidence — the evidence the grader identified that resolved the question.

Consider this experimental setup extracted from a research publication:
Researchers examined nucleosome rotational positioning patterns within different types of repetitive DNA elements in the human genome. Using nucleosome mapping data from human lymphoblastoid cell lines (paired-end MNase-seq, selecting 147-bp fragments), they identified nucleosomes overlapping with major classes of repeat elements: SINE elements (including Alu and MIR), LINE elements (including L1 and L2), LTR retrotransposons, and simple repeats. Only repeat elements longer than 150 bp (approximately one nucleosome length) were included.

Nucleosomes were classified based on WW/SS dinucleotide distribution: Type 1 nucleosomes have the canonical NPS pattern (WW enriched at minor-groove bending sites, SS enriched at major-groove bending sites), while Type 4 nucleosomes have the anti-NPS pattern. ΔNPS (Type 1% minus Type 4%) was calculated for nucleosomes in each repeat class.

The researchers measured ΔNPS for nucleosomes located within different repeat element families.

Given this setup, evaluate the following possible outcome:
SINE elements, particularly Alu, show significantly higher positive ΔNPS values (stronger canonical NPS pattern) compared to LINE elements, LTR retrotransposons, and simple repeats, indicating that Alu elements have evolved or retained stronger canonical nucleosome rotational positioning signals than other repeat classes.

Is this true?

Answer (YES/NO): NO